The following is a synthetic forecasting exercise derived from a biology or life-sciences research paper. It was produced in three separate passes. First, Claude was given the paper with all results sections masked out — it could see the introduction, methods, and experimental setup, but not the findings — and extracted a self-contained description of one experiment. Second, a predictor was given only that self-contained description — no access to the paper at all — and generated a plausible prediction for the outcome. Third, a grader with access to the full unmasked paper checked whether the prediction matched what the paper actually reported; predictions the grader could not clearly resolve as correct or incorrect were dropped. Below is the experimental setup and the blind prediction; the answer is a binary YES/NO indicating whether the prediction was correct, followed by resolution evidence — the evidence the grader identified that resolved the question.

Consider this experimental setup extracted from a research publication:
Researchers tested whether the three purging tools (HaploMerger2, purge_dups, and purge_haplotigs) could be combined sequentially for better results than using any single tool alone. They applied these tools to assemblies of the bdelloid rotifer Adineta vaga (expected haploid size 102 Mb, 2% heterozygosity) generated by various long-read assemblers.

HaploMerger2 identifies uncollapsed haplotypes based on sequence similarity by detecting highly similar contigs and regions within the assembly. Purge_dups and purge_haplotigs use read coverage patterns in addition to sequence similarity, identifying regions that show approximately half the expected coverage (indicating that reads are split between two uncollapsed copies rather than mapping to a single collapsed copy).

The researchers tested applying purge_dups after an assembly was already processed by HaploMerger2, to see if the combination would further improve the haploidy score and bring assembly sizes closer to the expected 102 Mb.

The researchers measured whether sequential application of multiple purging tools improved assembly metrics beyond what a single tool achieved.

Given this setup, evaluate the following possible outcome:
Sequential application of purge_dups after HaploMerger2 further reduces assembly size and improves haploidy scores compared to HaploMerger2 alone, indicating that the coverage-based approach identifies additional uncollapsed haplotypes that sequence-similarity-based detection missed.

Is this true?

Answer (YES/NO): NO